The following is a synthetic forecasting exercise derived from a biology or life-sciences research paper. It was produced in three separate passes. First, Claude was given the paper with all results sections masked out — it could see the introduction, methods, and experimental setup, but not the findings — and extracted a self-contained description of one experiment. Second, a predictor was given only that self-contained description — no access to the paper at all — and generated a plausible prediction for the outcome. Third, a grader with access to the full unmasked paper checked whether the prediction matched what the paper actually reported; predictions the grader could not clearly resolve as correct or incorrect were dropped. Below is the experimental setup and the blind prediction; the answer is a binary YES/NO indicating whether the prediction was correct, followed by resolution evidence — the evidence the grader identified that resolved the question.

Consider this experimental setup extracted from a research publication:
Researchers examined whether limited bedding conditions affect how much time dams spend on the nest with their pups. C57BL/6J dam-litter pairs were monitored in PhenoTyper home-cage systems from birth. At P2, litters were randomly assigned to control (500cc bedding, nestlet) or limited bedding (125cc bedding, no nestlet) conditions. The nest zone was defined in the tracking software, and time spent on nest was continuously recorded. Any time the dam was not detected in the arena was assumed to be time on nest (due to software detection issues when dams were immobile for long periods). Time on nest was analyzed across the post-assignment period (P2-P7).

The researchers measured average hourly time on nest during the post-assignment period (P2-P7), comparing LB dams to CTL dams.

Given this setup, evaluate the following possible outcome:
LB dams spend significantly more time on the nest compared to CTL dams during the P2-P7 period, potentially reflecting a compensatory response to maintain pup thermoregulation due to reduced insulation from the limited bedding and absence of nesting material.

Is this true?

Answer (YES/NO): YES